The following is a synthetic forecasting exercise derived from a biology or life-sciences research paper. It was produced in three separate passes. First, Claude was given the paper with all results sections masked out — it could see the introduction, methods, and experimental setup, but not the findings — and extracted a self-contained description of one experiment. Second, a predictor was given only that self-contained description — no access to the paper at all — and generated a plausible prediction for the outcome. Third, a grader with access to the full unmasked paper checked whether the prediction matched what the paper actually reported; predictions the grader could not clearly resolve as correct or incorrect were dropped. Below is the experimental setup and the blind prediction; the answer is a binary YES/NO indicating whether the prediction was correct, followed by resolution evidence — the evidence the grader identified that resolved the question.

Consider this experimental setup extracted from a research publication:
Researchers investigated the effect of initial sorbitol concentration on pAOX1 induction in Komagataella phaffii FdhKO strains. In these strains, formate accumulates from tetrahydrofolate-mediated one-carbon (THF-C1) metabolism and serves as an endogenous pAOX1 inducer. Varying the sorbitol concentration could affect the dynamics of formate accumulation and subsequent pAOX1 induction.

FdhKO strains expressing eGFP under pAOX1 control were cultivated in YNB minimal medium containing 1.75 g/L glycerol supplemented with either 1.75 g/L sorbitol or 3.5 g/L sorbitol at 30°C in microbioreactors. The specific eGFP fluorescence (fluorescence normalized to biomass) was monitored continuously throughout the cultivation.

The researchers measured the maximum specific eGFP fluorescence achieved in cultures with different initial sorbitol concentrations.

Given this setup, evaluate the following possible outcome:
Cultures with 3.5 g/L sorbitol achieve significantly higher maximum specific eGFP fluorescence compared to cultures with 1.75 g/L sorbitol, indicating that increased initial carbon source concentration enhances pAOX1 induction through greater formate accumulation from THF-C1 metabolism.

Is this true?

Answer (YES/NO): NO